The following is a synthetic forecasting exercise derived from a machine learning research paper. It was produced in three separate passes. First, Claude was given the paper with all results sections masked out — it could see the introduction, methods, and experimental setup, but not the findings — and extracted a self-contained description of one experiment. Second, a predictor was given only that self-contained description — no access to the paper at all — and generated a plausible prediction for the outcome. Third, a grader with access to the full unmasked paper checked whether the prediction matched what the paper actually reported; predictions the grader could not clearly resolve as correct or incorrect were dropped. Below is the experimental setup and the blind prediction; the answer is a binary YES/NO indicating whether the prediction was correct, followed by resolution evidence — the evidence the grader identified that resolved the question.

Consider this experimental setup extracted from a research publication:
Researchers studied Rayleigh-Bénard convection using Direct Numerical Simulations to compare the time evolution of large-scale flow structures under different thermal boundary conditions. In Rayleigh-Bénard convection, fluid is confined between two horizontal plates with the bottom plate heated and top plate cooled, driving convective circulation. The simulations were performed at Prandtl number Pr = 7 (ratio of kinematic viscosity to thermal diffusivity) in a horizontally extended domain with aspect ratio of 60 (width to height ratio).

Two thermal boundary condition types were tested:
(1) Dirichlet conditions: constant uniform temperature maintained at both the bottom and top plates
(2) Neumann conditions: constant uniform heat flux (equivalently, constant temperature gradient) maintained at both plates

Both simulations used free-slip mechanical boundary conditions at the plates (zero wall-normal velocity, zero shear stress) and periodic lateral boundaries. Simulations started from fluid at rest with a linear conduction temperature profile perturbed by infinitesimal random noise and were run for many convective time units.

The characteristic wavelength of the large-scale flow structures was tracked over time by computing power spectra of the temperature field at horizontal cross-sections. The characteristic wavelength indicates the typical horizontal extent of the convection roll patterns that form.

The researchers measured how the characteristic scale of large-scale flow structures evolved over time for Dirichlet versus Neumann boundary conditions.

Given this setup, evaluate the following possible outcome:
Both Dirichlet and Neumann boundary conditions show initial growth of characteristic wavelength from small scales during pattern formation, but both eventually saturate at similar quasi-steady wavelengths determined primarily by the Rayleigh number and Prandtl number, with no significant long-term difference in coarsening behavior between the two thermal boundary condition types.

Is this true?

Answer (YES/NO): NO